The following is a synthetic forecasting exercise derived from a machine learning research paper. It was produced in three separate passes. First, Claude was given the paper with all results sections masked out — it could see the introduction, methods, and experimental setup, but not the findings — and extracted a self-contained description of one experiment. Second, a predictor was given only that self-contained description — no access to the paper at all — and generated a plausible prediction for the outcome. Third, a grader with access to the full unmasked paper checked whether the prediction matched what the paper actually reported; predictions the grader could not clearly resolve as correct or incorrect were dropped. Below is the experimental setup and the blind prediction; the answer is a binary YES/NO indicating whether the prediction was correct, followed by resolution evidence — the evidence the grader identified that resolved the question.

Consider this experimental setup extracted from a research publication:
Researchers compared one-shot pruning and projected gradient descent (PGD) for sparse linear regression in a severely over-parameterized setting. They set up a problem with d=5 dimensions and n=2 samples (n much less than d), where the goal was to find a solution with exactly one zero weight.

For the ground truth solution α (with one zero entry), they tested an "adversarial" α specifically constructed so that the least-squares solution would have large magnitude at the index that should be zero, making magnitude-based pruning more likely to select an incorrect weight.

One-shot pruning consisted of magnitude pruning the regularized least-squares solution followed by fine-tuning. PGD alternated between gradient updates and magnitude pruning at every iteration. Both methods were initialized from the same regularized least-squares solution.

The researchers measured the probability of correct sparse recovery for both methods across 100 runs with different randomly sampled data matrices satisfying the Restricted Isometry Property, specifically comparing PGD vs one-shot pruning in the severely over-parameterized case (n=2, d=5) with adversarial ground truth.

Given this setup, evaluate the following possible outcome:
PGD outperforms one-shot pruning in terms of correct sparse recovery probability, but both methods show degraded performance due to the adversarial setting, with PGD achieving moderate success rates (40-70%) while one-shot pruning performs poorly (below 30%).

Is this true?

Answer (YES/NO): NO